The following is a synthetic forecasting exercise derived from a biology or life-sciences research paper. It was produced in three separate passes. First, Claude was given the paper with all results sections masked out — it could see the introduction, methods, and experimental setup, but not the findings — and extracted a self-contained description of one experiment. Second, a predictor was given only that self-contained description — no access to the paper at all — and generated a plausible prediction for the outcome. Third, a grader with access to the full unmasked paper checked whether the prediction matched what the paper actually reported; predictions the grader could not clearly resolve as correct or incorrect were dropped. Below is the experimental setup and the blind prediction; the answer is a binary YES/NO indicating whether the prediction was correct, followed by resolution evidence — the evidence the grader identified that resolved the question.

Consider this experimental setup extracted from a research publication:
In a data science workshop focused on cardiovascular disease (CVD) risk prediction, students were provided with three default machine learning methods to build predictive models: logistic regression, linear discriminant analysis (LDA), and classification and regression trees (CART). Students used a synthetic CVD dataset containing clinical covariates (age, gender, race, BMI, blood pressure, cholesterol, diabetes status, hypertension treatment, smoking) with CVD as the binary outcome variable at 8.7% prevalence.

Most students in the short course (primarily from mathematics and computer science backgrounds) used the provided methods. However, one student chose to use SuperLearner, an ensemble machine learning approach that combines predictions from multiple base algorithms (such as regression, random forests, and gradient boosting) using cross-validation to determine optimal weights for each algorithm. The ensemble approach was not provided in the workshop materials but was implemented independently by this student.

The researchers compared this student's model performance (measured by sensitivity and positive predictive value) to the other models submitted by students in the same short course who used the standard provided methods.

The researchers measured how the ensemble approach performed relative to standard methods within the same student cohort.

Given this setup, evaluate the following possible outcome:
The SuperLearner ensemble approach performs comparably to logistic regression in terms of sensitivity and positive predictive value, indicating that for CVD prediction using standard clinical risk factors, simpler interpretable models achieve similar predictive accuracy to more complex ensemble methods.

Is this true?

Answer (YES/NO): NO